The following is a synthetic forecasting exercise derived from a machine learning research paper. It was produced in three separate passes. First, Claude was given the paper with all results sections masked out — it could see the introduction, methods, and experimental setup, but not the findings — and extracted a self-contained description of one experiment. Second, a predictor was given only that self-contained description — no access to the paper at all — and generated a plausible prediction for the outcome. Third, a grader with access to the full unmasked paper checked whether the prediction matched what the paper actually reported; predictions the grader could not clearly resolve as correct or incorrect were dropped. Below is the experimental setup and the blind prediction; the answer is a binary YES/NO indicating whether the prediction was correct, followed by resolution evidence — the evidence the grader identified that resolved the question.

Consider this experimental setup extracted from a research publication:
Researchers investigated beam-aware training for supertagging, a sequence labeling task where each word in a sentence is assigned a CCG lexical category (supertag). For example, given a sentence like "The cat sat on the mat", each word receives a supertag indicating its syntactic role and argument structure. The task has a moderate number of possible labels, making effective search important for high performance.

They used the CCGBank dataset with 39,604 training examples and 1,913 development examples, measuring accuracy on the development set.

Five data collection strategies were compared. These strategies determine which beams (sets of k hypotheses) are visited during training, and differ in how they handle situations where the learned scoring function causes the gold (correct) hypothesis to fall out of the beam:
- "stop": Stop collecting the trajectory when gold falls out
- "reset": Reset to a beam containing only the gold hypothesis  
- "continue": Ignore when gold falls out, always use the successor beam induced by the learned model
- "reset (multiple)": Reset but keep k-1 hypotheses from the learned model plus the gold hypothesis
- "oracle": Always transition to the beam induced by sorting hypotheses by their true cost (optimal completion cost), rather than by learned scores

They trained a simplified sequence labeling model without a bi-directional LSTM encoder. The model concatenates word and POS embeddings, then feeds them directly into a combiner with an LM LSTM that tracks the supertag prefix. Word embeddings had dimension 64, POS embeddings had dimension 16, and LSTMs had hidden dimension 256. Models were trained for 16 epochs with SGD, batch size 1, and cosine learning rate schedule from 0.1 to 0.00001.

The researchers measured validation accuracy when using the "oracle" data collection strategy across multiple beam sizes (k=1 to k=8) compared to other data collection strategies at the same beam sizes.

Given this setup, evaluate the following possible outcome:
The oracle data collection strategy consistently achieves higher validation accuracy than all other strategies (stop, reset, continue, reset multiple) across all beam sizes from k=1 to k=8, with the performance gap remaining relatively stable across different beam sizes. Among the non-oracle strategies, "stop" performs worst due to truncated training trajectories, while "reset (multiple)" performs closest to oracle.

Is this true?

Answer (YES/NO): NO